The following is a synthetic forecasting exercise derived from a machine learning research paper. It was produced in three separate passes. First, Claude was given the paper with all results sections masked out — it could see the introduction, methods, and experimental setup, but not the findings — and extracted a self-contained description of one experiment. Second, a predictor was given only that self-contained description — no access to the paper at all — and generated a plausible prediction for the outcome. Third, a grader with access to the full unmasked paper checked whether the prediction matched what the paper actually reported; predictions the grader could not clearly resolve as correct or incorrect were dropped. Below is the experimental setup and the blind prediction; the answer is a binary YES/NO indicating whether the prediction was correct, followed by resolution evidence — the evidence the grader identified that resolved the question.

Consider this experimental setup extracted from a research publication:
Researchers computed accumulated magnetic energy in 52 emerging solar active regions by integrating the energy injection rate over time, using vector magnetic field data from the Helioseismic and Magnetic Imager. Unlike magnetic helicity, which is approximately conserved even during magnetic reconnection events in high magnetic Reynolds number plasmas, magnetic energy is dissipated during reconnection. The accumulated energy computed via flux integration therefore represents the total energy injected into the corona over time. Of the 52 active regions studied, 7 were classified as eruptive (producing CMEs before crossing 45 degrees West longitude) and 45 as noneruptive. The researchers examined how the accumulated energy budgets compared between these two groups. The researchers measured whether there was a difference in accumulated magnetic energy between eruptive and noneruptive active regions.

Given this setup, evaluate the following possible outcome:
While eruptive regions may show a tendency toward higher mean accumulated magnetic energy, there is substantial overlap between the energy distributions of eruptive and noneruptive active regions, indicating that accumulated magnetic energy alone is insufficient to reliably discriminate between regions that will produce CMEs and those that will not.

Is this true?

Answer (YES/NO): NO